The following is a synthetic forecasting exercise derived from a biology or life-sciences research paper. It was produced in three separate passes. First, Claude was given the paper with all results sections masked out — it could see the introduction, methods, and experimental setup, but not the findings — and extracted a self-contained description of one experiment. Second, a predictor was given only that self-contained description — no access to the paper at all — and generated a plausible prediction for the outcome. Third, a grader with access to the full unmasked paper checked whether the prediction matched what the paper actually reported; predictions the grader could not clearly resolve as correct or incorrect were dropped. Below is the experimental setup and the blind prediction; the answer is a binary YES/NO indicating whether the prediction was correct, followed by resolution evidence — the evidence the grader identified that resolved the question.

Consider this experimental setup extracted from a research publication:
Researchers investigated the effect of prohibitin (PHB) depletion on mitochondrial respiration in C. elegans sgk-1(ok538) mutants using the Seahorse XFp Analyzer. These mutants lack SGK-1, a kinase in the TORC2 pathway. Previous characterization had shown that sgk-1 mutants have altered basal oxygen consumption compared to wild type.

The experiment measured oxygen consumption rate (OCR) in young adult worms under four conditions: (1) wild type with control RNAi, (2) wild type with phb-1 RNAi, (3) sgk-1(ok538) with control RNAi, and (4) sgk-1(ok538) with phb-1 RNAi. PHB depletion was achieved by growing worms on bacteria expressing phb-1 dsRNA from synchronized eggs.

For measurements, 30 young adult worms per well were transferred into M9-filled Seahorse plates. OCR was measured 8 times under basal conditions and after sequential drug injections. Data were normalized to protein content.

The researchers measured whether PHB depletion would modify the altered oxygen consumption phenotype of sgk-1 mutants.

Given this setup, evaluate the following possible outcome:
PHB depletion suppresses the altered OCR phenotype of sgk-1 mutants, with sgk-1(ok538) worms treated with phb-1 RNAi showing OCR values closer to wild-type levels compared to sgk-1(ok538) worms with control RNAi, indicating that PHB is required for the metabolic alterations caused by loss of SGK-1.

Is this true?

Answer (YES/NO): YES